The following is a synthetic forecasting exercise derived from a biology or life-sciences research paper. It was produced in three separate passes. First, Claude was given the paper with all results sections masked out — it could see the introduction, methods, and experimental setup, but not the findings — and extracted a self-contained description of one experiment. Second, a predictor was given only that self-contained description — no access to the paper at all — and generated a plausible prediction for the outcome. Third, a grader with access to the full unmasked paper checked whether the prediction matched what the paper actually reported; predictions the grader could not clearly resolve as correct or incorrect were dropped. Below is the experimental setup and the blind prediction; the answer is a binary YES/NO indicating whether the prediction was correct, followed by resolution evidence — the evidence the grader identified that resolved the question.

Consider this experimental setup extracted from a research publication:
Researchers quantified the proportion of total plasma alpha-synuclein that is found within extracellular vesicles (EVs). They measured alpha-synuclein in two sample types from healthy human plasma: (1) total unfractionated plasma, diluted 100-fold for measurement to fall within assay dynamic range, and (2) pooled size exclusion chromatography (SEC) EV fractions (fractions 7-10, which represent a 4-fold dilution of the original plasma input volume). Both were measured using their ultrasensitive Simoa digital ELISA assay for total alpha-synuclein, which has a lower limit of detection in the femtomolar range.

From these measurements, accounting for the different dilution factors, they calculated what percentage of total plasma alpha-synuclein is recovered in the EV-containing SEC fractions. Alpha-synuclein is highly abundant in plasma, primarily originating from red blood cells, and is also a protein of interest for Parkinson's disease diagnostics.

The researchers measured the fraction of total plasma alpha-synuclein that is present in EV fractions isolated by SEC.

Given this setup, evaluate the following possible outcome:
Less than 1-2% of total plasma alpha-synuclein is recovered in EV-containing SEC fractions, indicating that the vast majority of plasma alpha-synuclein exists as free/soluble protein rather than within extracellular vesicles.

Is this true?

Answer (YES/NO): NO